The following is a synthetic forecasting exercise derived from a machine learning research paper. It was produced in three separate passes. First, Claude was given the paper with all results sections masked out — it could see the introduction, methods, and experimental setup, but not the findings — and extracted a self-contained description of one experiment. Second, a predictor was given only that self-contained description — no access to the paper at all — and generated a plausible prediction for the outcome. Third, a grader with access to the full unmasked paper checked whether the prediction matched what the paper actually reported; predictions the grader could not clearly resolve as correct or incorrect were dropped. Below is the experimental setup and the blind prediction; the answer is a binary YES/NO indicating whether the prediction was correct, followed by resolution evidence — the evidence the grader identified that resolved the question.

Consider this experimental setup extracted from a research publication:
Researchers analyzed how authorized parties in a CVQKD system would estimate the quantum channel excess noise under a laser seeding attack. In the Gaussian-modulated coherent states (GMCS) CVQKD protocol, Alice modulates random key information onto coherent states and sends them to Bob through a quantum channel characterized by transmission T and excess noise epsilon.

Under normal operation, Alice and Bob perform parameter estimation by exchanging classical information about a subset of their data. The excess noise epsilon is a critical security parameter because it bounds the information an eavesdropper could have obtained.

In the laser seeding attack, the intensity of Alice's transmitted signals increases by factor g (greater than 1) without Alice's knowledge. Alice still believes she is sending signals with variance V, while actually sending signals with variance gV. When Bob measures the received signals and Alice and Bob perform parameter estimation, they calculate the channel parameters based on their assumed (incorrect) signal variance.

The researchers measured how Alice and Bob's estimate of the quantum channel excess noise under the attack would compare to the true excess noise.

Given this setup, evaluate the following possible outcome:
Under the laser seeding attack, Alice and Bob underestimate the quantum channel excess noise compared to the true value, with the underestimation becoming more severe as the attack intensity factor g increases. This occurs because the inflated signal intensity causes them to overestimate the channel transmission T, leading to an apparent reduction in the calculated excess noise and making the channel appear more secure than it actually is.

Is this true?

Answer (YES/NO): YES